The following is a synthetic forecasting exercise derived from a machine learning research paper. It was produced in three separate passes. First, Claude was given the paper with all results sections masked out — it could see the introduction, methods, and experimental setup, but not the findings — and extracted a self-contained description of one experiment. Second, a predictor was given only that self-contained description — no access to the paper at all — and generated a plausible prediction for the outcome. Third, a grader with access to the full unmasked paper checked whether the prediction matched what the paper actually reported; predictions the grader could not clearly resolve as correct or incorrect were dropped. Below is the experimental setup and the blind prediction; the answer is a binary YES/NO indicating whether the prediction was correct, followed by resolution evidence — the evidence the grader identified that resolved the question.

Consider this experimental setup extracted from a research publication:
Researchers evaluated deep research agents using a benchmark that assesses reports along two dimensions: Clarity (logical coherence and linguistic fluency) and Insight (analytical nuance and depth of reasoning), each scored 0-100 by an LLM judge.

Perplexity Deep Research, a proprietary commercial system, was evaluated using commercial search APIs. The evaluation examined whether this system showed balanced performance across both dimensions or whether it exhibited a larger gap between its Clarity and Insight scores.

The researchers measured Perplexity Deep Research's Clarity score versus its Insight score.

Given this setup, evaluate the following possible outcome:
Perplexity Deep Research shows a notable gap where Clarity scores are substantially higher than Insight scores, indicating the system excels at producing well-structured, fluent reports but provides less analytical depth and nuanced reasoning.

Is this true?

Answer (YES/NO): NO